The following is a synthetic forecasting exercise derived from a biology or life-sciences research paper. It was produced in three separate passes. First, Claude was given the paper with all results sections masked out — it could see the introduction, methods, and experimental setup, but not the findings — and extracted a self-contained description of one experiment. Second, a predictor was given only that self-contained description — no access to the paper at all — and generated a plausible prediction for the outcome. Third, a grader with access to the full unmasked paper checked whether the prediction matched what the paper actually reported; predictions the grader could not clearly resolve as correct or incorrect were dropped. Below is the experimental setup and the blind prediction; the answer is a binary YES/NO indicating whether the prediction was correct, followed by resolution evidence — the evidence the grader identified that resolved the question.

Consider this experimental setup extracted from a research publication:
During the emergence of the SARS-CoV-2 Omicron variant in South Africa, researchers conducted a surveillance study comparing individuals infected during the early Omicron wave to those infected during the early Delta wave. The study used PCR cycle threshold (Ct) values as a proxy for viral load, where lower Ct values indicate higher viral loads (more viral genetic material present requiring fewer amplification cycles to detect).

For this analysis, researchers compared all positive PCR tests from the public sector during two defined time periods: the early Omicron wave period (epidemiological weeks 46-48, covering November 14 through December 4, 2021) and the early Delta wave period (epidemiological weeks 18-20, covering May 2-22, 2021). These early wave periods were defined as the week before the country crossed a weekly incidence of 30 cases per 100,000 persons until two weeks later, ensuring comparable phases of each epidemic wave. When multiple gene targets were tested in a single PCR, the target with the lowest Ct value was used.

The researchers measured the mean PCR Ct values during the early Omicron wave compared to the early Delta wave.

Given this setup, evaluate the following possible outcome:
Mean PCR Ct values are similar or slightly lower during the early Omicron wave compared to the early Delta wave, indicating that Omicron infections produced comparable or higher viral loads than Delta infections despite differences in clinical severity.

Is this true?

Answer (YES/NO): NO